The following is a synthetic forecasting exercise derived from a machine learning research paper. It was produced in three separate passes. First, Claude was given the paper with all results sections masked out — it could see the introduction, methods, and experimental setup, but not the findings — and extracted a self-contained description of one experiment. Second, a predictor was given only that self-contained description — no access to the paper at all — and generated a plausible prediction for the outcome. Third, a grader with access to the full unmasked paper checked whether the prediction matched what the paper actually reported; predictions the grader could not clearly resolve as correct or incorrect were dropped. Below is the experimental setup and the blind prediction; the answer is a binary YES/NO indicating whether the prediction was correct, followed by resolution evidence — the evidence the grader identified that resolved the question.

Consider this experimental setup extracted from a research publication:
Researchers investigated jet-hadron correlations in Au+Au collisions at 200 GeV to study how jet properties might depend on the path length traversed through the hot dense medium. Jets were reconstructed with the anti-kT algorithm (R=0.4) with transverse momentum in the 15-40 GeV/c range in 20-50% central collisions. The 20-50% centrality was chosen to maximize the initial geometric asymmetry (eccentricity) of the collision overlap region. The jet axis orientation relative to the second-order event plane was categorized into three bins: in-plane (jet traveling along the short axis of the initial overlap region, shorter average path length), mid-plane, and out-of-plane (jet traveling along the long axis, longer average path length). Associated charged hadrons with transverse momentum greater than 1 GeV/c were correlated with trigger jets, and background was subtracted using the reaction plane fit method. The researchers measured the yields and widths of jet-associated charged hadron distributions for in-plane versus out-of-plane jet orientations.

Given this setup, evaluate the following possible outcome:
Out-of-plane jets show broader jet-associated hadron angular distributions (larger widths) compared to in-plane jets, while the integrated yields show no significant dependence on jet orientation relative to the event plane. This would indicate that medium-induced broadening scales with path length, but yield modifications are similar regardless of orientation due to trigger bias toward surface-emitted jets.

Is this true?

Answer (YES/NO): NO